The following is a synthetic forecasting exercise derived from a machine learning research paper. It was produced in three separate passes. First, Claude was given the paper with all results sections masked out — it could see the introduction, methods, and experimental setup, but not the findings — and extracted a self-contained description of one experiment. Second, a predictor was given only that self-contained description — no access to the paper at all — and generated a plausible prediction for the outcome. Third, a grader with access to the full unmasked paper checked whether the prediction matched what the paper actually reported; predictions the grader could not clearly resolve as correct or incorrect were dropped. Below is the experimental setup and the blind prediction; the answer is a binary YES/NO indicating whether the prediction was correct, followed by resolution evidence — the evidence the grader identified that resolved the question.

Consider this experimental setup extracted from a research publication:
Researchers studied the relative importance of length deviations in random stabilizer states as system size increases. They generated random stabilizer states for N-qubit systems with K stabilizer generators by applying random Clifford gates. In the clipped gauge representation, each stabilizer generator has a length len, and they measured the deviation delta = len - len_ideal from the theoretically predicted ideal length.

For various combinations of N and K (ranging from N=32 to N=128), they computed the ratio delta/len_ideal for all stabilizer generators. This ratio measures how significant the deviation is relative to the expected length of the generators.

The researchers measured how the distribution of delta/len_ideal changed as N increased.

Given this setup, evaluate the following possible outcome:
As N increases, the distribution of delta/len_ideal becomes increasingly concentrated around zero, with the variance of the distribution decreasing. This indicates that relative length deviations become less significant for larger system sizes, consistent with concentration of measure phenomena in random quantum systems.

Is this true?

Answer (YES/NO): YES